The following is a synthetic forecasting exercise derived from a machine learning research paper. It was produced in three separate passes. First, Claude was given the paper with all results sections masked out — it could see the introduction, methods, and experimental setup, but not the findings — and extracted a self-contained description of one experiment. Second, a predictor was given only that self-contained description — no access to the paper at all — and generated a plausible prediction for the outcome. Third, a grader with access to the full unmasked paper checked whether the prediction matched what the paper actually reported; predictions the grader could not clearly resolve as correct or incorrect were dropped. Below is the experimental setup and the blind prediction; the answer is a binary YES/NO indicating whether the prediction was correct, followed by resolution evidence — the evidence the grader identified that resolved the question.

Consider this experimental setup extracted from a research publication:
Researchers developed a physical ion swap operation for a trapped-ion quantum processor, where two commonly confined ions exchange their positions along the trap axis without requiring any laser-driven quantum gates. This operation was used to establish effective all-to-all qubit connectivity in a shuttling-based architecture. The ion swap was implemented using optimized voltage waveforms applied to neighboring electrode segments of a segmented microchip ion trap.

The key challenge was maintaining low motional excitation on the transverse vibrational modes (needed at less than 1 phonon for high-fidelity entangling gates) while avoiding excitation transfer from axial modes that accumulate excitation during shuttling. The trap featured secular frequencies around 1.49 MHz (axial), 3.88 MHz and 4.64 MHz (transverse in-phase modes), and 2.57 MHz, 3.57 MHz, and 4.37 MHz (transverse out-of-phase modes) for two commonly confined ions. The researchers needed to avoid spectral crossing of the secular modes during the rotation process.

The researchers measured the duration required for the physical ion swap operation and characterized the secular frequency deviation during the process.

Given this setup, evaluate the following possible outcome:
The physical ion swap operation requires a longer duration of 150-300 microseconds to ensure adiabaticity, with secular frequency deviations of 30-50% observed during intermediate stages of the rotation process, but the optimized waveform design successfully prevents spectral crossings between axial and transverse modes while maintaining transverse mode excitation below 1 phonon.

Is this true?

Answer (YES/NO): NO